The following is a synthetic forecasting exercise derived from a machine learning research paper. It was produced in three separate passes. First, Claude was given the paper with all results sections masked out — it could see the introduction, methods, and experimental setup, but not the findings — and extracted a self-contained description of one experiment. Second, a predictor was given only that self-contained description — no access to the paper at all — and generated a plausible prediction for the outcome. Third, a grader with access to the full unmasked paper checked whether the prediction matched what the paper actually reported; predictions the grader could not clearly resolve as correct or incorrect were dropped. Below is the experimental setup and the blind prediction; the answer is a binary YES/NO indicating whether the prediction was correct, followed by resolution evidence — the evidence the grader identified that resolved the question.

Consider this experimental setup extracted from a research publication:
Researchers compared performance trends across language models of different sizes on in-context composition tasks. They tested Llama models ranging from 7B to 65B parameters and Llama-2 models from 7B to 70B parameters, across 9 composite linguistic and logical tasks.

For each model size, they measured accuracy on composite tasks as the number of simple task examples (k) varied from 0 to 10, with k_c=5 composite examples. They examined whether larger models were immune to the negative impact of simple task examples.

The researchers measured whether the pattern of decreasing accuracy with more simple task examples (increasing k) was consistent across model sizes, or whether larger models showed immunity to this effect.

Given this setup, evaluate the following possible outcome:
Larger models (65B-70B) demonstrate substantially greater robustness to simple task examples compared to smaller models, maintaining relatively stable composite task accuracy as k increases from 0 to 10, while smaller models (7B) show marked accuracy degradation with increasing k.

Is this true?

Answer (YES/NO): NO